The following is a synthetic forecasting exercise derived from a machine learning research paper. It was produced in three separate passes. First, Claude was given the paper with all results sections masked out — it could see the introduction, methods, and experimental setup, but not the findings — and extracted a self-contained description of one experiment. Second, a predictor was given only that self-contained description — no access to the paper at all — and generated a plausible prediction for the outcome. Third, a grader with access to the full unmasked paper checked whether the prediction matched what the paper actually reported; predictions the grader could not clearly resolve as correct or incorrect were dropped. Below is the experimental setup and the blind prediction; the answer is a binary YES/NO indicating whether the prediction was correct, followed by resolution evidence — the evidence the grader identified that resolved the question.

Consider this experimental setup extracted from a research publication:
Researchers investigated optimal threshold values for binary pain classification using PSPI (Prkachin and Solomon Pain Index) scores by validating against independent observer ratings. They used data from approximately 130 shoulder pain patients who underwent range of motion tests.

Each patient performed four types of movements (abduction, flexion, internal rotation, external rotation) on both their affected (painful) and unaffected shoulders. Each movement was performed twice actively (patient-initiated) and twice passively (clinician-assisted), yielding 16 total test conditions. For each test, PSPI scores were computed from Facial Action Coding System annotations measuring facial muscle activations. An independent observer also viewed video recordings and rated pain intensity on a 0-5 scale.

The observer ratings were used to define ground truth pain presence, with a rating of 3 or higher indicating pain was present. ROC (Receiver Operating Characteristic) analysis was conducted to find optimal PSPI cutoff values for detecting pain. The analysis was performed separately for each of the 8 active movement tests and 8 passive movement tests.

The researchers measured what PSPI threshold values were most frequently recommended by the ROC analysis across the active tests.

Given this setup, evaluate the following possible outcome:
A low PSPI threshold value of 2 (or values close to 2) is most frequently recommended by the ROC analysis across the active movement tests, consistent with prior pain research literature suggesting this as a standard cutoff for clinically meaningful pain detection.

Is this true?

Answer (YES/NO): YES